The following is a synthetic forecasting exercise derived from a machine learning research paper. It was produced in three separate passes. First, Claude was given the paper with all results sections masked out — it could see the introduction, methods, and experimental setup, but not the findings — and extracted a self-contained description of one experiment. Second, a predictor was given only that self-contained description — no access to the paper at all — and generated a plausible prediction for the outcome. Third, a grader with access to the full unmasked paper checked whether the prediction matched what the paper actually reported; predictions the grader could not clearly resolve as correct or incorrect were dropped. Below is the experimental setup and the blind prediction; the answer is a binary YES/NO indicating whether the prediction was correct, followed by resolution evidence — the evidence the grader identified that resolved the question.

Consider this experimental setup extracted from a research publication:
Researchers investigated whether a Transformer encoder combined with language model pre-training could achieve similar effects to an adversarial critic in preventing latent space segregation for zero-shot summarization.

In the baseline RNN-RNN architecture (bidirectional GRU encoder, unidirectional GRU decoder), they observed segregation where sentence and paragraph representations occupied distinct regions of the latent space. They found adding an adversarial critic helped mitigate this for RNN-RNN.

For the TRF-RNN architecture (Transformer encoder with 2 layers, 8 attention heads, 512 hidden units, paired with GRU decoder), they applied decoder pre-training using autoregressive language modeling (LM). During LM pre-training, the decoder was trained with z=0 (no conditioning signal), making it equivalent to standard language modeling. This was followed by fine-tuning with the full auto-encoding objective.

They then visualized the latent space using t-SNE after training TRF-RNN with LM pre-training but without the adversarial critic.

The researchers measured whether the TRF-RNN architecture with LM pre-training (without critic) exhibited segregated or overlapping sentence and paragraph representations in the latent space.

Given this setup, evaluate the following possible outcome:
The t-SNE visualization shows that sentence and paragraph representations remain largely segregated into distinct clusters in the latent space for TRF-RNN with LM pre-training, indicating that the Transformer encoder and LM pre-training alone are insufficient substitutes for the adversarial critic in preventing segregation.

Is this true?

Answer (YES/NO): NO